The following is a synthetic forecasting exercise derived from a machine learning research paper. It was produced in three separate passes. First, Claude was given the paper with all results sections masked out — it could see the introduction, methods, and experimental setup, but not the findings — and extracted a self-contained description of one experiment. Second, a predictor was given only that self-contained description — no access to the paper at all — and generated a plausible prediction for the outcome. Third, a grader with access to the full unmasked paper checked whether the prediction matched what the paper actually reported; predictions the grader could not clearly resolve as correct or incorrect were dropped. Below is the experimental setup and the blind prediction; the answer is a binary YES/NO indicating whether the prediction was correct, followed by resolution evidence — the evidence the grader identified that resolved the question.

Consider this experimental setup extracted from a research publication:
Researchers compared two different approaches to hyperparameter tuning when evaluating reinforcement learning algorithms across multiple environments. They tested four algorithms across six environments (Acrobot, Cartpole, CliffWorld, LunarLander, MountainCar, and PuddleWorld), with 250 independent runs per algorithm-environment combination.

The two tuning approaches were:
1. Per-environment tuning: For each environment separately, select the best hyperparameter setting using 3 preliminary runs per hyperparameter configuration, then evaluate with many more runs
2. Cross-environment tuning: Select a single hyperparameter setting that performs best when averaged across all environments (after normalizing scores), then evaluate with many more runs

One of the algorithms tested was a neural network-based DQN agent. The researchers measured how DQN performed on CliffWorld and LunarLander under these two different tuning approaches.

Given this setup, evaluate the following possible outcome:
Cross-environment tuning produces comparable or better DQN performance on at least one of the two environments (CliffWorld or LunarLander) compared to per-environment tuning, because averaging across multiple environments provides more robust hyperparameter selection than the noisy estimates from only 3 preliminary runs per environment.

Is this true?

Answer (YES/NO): NO